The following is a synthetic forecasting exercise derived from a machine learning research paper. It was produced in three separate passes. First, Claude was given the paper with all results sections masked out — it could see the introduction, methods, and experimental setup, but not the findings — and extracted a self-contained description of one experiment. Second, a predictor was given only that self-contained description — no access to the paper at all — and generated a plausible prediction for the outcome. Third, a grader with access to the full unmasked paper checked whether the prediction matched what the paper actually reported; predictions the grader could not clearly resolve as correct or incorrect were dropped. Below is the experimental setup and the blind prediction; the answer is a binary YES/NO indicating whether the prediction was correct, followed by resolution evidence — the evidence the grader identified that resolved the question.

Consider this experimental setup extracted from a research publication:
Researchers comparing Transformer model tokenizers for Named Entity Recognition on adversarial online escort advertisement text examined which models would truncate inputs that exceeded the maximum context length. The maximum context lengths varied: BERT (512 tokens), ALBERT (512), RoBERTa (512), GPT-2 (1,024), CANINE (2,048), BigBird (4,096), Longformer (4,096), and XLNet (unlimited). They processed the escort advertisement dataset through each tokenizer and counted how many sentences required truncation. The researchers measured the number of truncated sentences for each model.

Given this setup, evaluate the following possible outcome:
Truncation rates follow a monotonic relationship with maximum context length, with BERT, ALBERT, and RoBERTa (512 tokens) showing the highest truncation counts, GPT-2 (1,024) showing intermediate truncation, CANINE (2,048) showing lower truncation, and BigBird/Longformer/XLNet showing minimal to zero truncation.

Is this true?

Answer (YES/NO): NO